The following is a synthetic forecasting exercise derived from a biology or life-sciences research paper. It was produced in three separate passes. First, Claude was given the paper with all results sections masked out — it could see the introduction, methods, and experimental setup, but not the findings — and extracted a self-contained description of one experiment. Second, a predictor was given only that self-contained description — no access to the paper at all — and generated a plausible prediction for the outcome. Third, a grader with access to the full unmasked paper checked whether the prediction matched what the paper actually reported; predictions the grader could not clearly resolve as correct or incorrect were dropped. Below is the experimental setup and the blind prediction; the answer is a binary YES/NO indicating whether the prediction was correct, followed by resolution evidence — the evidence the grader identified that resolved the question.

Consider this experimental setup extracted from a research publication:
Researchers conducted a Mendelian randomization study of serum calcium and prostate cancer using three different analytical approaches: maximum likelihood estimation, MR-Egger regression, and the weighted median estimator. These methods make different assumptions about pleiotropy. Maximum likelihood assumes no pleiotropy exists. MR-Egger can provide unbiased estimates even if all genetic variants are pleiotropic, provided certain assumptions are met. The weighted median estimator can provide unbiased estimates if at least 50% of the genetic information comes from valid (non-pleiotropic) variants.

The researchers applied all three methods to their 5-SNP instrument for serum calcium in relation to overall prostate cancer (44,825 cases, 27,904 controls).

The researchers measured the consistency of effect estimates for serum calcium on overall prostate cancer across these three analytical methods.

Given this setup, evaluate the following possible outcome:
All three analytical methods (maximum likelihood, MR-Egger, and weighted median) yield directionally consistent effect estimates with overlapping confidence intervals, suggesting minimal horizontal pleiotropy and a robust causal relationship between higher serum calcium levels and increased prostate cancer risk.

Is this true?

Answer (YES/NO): NO